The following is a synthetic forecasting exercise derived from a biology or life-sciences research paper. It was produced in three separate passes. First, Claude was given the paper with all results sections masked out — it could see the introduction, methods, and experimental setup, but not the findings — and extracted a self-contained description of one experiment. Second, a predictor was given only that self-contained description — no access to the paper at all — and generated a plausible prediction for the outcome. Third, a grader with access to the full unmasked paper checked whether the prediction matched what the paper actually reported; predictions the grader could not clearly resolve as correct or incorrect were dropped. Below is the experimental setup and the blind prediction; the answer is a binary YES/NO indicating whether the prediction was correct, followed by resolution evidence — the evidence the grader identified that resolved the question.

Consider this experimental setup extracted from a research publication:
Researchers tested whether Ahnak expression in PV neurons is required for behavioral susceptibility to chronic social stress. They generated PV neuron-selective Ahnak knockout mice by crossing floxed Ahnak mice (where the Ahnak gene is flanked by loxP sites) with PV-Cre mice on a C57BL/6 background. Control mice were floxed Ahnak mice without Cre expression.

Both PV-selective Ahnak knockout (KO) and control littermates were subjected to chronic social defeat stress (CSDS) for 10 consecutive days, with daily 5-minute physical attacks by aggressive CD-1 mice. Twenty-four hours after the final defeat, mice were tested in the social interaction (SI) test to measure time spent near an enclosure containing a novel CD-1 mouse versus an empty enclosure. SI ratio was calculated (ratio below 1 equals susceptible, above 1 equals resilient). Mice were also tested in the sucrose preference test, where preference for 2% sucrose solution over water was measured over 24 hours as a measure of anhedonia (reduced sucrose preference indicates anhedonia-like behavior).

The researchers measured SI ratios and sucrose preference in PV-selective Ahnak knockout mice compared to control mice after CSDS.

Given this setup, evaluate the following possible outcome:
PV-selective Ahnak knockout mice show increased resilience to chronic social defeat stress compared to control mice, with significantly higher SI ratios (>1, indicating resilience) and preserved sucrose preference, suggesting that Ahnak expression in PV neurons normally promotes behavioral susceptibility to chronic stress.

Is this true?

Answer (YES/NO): YES